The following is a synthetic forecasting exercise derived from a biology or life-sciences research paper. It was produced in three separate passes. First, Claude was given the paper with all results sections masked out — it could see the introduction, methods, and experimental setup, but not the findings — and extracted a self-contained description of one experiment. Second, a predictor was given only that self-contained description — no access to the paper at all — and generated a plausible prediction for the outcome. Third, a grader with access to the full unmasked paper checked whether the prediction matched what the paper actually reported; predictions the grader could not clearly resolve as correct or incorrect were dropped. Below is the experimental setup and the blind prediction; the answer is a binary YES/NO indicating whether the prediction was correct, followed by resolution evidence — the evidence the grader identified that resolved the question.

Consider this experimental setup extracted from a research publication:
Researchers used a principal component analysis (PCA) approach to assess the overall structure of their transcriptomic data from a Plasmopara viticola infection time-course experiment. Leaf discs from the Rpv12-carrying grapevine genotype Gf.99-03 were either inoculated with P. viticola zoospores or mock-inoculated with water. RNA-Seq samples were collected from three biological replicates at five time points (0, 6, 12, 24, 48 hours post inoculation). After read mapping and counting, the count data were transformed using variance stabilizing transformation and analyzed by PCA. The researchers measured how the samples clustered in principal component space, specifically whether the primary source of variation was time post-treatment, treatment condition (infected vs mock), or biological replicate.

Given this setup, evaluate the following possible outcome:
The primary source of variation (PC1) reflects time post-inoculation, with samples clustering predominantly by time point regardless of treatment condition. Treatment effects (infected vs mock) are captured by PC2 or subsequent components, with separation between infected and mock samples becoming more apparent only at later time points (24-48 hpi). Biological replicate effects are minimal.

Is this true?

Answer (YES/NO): NO